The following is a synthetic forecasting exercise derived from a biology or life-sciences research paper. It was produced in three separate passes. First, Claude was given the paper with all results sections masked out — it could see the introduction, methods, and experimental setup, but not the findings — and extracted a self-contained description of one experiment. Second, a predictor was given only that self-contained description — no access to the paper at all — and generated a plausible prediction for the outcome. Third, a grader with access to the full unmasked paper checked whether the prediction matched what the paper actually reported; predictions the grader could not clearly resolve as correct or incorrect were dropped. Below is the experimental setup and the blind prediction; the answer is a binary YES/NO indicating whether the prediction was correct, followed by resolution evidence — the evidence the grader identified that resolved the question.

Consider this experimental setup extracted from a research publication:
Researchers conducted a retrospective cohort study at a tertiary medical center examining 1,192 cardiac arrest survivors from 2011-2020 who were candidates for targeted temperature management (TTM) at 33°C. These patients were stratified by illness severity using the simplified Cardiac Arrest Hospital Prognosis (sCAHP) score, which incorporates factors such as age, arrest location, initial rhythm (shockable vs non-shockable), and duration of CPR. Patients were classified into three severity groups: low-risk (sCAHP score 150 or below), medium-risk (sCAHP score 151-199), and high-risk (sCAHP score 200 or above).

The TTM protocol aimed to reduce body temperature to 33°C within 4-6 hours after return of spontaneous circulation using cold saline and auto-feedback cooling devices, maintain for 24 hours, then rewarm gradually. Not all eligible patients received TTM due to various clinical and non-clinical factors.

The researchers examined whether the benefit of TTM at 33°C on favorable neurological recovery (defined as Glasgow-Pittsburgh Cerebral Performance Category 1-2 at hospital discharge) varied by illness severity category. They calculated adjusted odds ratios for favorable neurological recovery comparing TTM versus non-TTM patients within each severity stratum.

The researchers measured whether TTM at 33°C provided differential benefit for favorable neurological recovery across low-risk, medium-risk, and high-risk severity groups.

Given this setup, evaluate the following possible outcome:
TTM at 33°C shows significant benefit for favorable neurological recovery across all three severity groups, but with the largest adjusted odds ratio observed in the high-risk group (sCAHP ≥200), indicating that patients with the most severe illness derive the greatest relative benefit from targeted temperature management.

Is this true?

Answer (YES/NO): NO